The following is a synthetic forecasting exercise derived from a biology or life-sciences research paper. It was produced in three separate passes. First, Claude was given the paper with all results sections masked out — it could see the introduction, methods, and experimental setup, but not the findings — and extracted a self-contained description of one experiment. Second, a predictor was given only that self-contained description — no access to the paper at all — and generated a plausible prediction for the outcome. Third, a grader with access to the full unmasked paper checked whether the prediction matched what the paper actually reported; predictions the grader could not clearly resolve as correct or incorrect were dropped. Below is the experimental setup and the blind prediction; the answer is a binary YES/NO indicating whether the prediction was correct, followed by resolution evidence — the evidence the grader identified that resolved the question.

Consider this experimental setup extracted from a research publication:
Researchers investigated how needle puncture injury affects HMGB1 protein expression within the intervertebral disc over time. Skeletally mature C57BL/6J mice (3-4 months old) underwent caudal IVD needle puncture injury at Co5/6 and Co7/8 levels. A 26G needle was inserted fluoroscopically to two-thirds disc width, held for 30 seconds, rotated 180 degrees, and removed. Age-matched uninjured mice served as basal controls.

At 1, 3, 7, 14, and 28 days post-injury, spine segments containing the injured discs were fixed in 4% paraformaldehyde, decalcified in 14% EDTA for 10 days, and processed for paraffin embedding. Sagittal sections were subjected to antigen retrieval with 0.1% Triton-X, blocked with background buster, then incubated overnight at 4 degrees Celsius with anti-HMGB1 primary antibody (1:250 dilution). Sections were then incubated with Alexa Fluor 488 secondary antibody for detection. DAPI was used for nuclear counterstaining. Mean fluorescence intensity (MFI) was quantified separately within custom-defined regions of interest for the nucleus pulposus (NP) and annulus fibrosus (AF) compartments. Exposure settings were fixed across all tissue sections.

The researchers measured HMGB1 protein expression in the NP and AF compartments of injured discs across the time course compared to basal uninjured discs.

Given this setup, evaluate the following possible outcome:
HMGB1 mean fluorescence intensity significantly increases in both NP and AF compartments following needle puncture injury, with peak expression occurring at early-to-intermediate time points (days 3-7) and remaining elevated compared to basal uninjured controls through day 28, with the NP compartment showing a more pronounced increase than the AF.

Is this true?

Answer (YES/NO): NO